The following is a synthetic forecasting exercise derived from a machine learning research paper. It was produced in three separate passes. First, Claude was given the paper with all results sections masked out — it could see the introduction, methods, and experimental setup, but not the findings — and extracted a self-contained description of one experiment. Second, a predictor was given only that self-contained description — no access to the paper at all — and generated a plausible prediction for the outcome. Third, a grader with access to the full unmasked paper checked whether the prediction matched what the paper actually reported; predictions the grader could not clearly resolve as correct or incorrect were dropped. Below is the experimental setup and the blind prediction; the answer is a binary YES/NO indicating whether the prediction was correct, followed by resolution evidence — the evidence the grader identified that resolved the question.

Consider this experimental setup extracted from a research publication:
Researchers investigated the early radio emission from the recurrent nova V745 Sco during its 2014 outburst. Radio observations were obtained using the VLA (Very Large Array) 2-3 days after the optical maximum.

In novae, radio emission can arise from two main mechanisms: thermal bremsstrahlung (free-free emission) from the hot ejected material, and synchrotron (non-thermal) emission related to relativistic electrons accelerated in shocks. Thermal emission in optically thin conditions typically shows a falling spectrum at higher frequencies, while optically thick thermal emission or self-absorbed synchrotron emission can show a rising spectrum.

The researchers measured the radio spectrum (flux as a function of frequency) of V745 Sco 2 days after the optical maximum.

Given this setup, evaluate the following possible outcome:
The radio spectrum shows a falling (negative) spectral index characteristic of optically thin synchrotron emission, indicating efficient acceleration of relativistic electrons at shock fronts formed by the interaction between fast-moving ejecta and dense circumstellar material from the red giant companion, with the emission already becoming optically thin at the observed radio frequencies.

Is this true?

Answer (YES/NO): NO